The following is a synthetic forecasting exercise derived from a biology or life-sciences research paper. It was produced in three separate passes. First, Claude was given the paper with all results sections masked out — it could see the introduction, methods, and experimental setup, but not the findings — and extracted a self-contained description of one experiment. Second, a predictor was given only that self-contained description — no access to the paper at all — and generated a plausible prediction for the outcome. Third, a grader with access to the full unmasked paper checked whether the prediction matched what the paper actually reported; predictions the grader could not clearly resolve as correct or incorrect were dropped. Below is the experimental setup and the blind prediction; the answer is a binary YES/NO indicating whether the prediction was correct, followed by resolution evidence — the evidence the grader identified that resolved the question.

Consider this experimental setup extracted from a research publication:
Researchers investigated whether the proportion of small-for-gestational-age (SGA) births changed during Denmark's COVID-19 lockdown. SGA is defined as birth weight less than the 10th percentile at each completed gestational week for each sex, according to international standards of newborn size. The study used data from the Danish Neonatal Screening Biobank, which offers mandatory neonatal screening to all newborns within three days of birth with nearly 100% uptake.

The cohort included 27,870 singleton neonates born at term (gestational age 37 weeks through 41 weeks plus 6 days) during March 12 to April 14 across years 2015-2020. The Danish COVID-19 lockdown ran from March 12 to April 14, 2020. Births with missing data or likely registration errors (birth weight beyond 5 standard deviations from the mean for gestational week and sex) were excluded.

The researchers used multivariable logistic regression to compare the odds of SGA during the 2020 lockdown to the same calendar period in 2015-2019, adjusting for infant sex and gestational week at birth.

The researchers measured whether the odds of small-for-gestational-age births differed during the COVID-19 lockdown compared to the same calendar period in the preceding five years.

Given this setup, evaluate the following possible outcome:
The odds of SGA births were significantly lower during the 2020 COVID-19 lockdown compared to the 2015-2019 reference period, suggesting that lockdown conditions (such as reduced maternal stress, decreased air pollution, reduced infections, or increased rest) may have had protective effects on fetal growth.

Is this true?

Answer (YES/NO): NO